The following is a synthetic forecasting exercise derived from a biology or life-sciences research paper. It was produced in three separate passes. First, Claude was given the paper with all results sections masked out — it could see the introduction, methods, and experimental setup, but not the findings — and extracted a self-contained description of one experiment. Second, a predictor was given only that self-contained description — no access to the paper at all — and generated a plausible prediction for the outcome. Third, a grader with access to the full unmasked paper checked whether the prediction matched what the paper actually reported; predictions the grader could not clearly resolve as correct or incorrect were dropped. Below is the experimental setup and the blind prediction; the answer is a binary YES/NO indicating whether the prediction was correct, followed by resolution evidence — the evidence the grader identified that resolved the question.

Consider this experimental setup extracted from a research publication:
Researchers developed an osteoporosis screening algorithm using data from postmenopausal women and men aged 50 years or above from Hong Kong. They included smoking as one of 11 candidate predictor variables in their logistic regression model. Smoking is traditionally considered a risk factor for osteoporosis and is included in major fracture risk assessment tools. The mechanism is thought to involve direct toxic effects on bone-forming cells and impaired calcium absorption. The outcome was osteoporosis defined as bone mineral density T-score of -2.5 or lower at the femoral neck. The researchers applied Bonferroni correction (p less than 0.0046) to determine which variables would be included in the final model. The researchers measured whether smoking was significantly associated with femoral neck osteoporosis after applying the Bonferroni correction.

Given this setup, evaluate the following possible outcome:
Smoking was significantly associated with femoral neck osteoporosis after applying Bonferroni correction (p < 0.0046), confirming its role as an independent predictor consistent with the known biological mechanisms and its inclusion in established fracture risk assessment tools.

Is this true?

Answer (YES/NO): NO